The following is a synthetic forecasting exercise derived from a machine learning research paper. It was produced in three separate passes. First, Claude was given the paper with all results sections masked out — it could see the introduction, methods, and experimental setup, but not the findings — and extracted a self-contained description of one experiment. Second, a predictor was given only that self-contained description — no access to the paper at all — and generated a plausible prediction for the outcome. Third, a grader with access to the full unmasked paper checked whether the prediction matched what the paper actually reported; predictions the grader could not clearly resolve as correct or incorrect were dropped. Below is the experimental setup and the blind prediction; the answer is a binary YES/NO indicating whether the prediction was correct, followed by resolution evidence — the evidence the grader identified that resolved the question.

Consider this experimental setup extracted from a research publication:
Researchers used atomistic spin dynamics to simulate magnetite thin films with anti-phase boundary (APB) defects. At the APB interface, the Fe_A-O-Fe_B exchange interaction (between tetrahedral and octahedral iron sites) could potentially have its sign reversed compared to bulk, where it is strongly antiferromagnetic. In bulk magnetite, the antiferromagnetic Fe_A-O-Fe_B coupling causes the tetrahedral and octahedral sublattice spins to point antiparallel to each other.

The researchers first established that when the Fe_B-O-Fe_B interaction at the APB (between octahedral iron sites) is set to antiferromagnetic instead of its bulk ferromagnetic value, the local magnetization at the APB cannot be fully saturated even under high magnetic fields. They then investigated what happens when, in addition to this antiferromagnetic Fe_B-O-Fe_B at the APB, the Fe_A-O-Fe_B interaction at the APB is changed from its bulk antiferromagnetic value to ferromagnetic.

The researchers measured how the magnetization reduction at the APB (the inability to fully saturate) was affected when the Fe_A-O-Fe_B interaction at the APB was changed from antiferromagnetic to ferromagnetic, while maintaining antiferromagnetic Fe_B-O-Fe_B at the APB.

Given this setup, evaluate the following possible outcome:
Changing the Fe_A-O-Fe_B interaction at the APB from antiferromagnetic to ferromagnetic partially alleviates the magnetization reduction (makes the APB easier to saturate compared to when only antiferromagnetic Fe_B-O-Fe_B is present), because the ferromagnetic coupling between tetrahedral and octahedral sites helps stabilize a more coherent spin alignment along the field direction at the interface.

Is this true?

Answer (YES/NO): NO